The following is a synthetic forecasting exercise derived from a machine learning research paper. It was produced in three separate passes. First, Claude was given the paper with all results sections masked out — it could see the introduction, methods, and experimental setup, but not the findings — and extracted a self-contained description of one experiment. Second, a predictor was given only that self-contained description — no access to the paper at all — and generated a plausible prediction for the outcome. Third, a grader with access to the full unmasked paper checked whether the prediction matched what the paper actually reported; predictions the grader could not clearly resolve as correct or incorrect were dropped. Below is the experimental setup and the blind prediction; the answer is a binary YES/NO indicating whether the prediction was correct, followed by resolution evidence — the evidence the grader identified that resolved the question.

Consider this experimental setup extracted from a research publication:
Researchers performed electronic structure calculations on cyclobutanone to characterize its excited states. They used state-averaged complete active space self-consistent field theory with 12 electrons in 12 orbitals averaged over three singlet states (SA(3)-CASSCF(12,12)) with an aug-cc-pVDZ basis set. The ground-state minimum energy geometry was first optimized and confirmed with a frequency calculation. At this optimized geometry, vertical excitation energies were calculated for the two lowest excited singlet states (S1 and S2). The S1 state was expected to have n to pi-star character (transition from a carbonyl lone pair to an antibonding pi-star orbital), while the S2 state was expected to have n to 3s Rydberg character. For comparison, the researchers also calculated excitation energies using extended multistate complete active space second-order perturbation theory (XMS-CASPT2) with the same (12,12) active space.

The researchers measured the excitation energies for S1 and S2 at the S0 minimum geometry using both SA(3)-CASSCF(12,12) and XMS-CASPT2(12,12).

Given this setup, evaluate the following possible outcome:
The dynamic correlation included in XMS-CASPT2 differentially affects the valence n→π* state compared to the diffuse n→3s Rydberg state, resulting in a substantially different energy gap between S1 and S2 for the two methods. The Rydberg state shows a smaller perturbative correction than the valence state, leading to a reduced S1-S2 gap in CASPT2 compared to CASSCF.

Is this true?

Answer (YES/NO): NO